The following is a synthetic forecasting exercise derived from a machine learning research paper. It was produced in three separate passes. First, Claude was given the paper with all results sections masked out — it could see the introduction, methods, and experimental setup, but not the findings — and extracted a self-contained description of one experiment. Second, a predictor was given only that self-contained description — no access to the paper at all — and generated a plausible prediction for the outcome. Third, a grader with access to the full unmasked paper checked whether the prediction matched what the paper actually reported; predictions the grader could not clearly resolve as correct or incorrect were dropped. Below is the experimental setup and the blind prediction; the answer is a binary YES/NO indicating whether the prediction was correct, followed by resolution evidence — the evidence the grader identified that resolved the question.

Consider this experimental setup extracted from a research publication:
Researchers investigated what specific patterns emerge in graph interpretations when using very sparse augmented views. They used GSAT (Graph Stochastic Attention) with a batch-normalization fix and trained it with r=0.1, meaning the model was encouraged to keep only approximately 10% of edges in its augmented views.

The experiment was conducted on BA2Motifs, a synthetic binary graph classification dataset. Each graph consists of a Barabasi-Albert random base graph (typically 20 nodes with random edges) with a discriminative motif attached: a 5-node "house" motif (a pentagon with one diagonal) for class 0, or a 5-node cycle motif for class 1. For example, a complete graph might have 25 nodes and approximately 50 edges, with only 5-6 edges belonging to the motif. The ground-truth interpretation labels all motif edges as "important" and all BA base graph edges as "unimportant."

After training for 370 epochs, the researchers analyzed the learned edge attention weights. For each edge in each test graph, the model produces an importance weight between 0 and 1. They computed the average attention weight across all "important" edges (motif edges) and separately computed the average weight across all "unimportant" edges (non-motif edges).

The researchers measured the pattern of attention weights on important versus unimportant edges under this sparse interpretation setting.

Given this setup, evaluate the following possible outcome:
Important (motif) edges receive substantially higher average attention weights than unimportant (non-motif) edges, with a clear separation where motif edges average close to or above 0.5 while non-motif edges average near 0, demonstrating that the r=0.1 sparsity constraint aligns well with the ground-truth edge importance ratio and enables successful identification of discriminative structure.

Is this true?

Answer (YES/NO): NO